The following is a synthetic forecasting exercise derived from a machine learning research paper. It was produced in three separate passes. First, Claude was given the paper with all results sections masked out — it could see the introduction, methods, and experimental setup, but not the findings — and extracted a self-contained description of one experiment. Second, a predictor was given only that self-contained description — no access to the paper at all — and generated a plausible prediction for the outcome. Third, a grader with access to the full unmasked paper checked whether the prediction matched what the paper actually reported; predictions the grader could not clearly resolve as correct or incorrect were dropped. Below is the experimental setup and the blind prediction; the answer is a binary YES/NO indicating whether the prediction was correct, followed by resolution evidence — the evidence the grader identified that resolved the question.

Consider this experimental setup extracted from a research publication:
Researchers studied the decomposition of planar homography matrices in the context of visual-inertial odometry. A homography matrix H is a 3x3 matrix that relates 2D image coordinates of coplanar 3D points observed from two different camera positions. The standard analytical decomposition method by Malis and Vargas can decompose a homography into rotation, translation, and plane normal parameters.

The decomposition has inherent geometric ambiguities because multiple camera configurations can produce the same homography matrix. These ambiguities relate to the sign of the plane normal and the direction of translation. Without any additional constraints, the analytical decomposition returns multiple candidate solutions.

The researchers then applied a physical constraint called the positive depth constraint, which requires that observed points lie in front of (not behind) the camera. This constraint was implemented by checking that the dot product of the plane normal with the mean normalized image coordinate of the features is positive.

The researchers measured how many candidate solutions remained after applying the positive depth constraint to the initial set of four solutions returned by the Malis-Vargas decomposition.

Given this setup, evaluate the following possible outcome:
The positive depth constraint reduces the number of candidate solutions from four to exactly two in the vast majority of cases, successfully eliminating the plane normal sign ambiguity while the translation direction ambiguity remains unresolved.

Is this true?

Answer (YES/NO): YES